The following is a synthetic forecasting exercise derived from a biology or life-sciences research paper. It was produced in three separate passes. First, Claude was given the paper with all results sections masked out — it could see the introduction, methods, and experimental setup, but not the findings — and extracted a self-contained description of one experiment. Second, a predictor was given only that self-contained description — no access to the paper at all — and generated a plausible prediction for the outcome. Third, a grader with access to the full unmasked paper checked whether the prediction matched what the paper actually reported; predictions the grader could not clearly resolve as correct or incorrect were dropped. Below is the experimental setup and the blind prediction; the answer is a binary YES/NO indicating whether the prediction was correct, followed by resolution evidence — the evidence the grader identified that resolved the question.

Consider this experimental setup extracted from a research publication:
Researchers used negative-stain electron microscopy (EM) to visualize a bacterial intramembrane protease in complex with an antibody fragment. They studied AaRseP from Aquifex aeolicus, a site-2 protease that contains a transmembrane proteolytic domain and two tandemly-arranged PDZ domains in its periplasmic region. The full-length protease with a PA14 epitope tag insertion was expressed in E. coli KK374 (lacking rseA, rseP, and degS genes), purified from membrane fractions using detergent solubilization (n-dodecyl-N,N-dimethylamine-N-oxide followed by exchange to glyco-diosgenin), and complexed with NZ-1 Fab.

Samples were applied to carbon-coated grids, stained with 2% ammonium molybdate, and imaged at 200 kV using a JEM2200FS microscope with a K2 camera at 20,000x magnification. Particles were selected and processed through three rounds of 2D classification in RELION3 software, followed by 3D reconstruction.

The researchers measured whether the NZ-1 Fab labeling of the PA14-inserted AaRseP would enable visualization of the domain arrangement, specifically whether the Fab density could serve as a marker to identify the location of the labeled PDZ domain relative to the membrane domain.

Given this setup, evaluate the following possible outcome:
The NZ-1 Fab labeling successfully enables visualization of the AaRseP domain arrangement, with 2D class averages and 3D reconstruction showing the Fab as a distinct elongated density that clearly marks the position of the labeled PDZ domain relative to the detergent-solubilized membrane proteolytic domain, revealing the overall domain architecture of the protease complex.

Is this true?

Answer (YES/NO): YES